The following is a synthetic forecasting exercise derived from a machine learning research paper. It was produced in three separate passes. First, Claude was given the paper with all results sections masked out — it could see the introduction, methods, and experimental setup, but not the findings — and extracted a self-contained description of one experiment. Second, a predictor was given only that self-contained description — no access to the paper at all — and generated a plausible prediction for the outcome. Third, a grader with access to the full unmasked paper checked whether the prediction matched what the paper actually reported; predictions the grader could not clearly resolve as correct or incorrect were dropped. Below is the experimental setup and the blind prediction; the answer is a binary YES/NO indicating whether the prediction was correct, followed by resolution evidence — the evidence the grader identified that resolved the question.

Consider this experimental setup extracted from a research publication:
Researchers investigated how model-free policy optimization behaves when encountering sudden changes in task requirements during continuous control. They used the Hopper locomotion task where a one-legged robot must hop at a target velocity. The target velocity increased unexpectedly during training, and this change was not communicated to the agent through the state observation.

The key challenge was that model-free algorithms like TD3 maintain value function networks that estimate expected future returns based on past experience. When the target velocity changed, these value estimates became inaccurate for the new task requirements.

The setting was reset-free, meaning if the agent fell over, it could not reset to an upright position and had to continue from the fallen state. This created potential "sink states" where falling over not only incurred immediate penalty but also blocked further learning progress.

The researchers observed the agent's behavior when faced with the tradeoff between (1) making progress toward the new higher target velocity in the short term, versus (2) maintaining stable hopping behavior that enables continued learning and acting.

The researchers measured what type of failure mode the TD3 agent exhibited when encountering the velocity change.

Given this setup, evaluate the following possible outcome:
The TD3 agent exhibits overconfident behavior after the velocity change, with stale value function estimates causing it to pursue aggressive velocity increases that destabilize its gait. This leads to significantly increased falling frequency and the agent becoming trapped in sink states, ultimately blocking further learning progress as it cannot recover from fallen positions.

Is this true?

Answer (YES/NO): YES